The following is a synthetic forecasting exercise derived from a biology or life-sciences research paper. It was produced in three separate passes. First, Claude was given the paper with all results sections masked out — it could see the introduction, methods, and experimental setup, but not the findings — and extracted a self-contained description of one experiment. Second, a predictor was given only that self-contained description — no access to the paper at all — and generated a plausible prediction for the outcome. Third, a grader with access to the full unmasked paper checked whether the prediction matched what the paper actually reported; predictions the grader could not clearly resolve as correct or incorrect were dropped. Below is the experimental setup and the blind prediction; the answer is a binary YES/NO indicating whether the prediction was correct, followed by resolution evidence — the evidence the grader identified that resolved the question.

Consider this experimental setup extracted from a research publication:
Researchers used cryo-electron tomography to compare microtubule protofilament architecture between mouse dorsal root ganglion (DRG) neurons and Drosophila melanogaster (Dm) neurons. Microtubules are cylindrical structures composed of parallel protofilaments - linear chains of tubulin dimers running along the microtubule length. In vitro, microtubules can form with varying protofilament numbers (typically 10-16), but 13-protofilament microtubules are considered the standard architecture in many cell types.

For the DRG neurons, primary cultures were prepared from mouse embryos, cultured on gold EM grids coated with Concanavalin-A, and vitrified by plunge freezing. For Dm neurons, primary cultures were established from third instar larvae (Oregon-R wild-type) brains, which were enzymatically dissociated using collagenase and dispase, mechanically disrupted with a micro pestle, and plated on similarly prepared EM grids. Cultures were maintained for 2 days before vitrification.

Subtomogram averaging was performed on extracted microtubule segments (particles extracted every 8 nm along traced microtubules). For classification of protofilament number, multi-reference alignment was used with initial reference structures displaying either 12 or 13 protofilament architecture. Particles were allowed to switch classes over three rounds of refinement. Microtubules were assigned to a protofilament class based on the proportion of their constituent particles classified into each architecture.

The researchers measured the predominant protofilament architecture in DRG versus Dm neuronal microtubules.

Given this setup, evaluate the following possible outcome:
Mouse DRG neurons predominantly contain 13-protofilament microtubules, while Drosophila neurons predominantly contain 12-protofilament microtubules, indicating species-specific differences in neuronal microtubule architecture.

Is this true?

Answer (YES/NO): NO